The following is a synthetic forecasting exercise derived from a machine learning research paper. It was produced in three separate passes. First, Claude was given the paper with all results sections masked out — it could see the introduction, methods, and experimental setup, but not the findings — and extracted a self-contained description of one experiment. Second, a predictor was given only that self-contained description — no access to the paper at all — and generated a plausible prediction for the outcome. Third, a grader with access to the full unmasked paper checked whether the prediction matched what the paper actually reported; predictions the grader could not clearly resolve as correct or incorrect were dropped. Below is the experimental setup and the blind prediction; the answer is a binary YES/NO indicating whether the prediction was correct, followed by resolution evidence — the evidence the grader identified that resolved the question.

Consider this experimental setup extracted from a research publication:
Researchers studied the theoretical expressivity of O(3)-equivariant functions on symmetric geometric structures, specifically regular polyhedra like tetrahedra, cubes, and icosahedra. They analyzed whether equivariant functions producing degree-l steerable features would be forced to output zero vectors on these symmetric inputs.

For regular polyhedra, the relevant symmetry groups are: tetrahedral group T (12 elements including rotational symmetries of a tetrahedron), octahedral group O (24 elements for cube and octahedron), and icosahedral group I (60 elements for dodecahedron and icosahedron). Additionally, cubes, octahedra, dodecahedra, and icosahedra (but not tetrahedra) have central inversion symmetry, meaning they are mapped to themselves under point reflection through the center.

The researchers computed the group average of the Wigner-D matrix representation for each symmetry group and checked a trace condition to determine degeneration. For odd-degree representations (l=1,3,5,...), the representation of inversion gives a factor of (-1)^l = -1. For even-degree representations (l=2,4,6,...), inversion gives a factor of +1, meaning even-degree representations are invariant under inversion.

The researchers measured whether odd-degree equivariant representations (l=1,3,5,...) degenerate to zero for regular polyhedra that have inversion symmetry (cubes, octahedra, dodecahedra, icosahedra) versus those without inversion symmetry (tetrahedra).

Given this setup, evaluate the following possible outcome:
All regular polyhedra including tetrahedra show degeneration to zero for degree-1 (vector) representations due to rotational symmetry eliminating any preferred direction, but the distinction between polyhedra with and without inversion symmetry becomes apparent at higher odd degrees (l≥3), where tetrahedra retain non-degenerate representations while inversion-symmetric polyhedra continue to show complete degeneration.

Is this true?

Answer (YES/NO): NO